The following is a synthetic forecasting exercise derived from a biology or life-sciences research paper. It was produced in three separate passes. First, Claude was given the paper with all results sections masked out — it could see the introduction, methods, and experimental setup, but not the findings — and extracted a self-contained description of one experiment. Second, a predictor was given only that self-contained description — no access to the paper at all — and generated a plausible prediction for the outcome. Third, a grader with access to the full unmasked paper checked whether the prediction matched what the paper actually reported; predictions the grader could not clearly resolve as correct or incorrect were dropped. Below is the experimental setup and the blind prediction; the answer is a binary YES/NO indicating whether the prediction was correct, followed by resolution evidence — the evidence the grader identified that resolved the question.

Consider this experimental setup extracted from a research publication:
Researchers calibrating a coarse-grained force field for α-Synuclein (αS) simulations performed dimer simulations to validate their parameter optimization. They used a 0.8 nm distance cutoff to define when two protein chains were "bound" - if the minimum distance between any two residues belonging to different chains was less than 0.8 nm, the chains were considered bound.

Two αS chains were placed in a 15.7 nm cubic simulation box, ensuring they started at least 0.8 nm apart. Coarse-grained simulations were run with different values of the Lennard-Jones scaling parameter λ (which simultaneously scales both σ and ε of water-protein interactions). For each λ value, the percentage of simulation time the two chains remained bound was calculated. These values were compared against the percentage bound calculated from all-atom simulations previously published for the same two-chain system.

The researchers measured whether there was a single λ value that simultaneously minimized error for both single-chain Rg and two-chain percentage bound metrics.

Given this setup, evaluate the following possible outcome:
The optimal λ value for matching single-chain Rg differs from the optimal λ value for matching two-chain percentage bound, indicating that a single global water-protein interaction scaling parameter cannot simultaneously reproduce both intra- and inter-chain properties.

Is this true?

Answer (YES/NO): NO